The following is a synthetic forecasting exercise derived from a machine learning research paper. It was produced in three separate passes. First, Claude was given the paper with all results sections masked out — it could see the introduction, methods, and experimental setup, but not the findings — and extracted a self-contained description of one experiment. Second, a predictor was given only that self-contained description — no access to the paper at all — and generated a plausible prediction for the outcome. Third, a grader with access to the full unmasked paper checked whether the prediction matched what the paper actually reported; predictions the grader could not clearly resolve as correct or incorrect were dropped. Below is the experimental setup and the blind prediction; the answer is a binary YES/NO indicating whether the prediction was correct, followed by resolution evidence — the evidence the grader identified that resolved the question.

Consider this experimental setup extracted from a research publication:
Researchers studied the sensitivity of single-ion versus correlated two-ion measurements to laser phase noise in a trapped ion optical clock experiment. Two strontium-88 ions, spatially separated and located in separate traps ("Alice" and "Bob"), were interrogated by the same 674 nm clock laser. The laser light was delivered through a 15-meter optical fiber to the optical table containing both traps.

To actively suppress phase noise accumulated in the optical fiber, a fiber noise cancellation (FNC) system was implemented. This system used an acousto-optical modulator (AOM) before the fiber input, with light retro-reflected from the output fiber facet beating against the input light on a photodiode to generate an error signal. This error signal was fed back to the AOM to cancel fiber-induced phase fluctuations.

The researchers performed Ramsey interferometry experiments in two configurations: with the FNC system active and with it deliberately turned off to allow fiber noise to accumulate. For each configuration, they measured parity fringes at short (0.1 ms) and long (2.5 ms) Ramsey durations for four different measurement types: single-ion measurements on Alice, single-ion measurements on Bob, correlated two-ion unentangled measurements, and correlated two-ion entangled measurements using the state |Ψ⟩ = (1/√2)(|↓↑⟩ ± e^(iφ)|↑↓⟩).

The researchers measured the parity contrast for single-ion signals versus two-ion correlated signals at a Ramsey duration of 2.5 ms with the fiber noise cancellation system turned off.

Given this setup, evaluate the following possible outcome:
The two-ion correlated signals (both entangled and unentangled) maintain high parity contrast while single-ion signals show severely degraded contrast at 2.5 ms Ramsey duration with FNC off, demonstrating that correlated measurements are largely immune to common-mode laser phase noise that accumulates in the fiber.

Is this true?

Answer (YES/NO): YES